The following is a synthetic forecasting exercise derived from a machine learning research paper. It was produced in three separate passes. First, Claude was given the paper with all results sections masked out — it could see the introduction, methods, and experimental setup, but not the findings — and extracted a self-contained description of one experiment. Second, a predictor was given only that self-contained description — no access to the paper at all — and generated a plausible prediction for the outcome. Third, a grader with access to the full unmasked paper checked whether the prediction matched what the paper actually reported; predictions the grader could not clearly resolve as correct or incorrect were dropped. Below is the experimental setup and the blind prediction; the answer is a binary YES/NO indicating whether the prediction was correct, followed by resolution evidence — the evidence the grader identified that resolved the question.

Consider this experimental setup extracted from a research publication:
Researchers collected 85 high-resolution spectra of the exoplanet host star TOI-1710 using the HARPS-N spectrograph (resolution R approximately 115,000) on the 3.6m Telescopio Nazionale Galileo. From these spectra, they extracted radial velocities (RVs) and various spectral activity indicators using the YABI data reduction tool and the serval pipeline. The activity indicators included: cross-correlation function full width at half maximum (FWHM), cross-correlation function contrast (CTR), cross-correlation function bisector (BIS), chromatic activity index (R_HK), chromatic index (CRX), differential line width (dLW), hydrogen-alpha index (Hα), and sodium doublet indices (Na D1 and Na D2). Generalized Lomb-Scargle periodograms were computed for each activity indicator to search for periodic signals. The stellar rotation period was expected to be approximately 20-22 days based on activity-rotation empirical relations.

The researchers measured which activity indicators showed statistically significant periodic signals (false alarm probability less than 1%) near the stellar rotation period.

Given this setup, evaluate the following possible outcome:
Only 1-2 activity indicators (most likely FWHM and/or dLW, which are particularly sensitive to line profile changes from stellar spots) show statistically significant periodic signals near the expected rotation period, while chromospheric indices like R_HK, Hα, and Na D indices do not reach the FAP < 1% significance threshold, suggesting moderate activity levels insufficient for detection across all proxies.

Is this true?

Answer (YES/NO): NO